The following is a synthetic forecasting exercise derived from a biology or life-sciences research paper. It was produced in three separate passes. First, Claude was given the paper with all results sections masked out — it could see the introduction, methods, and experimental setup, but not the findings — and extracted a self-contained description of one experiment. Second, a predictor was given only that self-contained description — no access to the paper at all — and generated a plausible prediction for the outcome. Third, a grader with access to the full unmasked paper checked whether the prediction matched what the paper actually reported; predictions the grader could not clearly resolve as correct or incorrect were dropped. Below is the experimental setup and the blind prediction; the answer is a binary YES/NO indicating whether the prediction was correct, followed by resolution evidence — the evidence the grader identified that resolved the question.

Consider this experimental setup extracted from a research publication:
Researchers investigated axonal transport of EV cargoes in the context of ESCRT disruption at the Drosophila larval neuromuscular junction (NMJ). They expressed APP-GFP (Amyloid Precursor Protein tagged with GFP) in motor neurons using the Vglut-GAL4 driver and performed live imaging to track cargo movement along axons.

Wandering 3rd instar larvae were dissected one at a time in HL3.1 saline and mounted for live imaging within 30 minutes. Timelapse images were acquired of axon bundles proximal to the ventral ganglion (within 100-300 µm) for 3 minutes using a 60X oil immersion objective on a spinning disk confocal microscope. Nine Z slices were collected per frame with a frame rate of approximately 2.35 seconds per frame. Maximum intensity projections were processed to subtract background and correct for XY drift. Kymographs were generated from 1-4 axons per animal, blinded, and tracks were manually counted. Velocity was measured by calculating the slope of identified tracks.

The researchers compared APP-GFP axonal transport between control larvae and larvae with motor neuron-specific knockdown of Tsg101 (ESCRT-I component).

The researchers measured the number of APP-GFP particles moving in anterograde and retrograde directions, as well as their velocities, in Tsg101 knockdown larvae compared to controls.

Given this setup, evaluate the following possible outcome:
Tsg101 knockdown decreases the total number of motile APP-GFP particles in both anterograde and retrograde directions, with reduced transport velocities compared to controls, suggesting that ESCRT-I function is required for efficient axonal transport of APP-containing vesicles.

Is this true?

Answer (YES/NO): NO